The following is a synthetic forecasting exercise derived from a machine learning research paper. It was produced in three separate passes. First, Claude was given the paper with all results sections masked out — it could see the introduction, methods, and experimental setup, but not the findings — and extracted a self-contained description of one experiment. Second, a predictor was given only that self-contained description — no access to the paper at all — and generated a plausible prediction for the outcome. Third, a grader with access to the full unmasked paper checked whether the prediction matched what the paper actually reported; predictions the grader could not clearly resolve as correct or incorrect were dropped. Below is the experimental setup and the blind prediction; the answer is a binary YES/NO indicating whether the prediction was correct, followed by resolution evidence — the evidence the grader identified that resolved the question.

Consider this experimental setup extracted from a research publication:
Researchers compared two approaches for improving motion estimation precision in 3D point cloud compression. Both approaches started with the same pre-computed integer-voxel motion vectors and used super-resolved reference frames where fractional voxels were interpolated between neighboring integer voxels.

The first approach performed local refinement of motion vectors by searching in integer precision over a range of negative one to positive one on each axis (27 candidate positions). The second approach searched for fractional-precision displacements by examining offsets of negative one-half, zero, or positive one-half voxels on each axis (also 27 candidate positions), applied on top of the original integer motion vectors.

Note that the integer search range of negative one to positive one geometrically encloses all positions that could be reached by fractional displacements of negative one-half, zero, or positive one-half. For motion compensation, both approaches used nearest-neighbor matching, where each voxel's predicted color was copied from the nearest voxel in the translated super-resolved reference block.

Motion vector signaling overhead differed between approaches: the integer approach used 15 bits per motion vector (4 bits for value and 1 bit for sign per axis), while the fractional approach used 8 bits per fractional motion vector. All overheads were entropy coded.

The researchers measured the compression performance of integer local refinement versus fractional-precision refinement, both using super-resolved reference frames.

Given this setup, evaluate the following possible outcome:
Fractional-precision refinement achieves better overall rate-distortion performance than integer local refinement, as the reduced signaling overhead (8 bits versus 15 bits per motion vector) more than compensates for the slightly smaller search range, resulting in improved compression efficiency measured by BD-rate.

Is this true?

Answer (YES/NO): NO